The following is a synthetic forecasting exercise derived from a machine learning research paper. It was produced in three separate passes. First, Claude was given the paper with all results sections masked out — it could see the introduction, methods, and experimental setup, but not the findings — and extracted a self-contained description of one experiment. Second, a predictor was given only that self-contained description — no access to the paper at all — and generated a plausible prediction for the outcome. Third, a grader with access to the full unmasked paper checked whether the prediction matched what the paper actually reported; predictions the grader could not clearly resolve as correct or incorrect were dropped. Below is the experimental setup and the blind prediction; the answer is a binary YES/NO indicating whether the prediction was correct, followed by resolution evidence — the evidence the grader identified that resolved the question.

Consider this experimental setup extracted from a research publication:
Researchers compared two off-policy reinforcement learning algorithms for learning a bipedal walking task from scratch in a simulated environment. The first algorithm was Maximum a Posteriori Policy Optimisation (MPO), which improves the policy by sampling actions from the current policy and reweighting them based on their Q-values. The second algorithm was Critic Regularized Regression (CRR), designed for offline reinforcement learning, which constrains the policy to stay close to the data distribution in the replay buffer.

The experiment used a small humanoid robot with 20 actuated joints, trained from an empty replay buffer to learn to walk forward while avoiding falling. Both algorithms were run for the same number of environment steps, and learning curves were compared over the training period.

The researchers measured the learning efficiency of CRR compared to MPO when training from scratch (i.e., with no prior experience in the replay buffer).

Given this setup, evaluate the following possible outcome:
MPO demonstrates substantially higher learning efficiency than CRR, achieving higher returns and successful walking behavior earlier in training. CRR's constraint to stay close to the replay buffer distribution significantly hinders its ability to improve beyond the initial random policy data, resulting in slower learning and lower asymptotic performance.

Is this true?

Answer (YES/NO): YES